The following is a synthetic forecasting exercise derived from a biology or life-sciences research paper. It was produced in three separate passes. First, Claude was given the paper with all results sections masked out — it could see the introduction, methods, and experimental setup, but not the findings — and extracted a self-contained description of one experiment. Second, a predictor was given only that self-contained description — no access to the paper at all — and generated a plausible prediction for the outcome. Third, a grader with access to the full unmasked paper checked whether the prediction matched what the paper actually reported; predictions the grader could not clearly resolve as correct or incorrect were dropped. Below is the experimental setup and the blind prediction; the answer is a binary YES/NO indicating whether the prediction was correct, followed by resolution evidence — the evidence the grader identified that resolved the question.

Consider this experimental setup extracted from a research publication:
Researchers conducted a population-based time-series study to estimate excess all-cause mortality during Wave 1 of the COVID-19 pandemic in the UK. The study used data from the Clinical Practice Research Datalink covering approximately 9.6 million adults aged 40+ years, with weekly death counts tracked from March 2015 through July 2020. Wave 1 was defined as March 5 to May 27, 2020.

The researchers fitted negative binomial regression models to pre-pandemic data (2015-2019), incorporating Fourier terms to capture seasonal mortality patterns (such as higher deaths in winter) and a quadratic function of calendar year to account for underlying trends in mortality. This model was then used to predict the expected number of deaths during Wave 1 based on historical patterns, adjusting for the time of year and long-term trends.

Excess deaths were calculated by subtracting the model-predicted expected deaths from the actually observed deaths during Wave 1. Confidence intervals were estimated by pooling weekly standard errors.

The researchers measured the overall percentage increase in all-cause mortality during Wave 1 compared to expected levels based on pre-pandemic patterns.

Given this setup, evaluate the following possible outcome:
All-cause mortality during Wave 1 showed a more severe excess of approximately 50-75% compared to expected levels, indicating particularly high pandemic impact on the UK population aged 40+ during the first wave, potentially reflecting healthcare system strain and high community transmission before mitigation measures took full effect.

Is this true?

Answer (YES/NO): NO